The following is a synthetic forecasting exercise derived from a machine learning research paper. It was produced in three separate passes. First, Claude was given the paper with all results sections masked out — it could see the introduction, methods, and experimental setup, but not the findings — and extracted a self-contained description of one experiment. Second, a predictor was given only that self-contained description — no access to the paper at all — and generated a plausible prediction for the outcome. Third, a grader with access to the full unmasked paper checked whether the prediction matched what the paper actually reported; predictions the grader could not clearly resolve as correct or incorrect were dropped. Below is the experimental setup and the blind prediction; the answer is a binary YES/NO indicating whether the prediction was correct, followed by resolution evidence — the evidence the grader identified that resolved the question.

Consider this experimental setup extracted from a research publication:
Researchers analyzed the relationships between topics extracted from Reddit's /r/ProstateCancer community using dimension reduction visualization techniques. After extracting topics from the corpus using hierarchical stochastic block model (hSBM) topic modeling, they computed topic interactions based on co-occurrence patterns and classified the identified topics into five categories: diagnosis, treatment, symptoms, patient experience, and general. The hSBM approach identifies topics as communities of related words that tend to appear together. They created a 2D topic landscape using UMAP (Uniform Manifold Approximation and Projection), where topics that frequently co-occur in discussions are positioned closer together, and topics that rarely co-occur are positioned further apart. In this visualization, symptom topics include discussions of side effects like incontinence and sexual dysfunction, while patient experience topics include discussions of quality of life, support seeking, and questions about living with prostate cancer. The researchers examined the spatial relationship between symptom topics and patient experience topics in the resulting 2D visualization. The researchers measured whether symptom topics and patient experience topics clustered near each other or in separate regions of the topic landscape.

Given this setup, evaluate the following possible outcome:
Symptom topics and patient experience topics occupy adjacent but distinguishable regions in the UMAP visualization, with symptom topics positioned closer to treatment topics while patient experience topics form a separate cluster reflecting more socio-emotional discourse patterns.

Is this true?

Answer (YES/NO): NO